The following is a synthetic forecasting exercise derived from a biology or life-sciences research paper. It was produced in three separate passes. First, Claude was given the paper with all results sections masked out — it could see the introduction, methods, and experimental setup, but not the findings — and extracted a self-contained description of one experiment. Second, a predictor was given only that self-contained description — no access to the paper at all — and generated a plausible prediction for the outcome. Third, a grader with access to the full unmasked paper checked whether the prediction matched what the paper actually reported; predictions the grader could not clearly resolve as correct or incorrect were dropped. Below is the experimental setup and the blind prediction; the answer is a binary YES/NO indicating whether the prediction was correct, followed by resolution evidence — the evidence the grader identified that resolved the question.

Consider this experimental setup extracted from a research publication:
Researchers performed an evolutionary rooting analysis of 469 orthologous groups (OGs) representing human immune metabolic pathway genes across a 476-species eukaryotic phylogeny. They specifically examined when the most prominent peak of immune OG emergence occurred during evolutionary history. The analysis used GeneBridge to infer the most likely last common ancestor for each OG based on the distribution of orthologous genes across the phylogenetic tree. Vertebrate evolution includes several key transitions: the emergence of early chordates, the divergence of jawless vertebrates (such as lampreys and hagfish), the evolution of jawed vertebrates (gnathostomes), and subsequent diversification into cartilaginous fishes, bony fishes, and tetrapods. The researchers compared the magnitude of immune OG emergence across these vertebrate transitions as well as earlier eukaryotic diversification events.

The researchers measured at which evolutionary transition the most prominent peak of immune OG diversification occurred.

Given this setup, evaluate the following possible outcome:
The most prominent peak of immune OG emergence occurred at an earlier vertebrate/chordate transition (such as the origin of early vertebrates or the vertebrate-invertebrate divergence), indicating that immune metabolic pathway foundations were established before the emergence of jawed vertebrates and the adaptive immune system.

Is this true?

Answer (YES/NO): NO